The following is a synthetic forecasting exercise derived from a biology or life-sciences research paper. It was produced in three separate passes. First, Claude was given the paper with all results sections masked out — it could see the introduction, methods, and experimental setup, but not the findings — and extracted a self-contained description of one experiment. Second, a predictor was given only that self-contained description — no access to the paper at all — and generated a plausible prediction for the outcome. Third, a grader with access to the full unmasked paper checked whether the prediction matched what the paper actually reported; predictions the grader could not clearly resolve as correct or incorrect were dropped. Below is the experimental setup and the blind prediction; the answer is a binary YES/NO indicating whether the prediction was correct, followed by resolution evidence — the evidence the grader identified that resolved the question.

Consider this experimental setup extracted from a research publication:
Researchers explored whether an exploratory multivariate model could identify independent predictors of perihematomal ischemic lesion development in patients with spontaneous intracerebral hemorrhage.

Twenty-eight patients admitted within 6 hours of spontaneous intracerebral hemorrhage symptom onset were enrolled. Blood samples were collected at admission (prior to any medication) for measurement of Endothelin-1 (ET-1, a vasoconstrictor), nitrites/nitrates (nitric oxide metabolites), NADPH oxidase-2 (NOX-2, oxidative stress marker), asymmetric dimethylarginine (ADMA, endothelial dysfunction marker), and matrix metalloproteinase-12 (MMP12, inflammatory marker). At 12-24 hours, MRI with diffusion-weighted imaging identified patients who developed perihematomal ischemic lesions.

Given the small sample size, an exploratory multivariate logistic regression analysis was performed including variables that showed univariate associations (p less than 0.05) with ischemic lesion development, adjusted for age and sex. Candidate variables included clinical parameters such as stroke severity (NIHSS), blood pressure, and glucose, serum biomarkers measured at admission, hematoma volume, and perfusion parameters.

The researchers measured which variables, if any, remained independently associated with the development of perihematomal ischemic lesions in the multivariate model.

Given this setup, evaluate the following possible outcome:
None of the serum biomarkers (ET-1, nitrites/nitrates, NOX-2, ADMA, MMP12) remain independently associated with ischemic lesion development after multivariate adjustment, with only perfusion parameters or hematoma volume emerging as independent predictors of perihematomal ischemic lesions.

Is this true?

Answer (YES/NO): NO